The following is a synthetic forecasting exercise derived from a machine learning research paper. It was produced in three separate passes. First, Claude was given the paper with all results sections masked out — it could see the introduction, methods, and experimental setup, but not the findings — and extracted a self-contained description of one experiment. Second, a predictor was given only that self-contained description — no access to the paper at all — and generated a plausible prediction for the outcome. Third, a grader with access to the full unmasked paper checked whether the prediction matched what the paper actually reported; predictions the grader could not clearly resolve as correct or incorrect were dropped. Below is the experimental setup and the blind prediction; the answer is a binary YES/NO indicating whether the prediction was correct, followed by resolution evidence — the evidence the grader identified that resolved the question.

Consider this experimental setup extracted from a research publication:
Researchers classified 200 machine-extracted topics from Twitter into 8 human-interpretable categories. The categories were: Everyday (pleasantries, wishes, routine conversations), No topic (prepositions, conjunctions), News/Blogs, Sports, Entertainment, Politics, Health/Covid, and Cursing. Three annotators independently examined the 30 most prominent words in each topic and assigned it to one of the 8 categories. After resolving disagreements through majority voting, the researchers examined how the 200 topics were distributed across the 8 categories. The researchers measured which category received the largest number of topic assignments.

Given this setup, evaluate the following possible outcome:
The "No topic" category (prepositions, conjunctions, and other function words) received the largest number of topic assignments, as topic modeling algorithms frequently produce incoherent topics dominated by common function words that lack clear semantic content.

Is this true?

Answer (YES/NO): NO